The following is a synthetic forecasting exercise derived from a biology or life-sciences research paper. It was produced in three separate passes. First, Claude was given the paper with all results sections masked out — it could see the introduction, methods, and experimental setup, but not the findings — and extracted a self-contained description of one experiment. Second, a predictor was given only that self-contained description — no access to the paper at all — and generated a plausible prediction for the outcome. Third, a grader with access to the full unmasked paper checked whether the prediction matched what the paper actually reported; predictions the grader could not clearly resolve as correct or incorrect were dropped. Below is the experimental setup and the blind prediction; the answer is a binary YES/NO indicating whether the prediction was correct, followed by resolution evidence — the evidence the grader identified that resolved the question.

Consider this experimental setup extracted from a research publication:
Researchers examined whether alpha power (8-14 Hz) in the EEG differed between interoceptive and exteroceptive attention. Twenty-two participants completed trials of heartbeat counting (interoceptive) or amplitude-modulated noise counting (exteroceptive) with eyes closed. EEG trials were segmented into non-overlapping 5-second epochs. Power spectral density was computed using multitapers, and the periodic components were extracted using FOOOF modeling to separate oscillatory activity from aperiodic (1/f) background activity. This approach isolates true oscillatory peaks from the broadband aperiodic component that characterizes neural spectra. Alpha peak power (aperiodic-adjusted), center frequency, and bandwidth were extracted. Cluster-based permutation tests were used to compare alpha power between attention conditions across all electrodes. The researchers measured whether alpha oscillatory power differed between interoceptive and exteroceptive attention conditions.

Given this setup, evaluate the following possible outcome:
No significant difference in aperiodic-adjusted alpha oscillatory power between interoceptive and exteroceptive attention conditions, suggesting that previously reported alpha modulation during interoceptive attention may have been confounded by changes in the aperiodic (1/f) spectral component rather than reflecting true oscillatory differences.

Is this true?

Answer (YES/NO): YES